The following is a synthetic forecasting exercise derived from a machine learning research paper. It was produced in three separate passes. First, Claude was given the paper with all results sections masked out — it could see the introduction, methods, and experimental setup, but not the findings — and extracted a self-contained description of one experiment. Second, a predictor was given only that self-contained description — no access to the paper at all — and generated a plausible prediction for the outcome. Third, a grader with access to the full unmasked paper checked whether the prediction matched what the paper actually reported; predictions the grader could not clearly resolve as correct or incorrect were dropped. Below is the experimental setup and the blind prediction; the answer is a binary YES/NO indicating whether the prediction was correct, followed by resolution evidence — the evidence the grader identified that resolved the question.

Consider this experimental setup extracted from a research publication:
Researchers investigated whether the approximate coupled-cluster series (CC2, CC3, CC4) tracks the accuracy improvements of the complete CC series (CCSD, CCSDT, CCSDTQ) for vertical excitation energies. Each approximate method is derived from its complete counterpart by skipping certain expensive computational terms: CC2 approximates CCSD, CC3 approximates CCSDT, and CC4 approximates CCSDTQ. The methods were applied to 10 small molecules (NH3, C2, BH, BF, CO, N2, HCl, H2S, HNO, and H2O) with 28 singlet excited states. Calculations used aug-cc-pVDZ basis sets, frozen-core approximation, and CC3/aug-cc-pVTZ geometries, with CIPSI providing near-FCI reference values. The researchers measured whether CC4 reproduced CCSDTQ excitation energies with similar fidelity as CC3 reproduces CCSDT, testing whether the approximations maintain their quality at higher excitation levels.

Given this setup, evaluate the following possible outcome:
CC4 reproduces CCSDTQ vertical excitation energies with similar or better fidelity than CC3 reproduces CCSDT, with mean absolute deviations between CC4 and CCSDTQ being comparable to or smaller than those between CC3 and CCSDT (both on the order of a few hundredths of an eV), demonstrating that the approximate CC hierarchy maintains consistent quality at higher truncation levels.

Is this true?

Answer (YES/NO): NO